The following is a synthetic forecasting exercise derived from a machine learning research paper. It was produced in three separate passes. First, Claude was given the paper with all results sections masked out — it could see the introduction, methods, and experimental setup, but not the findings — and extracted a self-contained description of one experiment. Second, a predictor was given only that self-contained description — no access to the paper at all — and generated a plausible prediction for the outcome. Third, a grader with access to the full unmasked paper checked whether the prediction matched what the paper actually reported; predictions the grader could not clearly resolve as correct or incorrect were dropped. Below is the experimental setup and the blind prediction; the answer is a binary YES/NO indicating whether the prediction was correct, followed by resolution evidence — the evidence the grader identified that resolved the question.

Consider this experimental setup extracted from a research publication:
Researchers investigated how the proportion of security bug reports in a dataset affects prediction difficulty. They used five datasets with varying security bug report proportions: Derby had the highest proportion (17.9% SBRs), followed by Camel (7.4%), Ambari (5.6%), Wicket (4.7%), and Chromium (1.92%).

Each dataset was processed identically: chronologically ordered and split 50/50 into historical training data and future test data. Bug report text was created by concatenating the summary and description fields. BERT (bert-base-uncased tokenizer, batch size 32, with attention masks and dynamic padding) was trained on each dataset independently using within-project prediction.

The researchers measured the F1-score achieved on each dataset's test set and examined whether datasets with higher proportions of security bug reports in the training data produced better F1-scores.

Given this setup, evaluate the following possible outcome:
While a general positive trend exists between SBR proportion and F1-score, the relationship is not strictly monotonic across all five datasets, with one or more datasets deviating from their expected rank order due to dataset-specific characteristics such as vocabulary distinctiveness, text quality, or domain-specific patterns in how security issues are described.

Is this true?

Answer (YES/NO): NO